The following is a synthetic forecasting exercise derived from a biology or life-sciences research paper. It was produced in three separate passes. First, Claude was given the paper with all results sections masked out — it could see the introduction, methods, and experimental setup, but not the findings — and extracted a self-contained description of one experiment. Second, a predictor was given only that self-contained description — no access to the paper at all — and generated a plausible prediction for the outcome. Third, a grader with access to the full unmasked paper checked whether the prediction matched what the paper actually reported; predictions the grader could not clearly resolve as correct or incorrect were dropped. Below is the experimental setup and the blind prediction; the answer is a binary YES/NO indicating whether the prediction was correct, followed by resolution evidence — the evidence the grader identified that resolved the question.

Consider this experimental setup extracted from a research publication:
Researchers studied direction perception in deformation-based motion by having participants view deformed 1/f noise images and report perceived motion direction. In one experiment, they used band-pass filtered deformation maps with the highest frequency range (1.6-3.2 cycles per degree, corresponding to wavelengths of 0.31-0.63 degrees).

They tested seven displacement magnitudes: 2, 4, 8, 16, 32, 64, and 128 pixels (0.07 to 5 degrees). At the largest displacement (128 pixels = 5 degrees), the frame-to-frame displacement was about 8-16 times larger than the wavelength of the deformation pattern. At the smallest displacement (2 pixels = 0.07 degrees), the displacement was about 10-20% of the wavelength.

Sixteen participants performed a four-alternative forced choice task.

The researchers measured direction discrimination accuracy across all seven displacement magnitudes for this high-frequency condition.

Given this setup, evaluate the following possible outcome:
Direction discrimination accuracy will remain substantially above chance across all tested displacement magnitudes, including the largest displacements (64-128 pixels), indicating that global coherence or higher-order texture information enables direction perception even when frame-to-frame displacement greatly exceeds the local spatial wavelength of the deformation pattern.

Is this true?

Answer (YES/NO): NO